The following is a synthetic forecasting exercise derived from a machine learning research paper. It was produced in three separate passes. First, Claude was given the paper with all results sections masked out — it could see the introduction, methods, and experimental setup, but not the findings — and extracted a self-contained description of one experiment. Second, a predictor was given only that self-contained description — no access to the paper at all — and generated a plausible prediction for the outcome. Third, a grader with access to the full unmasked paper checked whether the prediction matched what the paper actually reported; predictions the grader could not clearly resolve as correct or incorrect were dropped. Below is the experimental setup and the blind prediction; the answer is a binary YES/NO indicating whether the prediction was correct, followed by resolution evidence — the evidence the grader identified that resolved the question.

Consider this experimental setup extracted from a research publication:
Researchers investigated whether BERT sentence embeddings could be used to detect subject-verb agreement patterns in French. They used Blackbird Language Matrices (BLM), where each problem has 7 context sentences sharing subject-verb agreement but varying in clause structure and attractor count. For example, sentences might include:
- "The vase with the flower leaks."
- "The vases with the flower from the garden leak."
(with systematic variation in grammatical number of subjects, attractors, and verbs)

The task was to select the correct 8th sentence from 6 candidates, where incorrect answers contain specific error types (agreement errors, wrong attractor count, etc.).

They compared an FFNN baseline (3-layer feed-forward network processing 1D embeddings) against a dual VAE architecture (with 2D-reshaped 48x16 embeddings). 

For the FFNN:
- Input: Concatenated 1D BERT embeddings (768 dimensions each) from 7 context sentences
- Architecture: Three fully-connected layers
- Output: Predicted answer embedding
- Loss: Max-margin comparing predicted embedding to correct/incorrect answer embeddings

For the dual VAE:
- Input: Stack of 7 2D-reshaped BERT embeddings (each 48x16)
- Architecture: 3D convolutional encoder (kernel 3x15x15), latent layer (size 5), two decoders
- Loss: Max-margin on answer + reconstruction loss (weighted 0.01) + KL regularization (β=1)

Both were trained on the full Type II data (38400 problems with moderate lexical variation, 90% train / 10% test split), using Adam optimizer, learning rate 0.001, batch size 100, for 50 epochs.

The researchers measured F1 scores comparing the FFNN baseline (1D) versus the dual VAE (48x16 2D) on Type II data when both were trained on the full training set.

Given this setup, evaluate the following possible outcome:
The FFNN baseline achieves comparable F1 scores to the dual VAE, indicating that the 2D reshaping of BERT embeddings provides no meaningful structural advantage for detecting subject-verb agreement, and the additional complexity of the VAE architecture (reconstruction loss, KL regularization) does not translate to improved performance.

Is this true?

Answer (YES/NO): NO